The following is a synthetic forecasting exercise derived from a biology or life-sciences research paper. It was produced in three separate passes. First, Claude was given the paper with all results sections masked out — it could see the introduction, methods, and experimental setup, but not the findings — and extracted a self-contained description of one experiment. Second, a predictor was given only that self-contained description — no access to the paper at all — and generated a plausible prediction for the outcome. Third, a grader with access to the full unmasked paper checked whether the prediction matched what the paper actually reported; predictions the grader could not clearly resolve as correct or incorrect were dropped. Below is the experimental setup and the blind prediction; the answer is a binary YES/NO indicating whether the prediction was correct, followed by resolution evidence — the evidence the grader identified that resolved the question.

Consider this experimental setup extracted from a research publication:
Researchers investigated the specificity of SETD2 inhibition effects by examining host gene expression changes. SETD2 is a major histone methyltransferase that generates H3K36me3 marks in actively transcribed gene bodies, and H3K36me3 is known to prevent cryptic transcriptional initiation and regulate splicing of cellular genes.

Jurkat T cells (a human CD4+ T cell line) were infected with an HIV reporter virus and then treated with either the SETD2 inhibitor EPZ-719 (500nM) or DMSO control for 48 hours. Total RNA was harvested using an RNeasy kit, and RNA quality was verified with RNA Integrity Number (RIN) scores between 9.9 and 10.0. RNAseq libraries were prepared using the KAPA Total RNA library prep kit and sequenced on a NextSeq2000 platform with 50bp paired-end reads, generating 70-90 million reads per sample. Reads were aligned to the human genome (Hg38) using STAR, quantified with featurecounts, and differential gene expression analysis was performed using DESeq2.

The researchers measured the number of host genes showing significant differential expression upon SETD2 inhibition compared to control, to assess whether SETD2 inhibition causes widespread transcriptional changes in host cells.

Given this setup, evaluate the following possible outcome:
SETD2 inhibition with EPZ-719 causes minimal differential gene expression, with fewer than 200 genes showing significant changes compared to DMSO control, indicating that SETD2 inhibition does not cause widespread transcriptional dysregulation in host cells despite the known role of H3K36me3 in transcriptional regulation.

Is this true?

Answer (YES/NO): NO